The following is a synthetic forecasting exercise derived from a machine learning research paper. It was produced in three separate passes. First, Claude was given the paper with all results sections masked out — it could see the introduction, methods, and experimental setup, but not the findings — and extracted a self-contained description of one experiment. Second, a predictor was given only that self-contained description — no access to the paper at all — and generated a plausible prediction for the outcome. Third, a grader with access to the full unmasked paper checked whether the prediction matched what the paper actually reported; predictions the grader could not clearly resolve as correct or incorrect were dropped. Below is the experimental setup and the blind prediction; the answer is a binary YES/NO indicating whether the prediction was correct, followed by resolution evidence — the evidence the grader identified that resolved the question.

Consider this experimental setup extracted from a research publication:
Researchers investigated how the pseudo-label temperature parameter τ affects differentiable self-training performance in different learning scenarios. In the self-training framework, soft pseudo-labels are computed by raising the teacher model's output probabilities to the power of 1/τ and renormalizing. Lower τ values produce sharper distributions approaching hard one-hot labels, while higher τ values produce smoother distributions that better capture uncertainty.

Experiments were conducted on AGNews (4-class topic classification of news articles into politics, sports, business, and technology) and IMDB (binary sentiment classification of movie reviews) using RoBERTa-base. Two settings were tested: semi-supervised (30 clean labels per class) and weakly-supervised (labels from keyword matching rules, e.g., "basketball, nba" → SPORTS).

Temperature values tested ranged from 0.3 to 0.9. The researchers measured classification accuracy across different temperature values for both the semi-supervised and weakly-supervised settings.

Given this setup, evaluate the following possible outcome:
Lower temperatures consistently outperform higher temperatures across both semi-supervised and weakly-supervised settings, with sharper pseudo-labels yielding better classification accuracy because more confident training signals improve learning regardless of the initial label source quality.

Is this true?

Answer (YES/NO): NO